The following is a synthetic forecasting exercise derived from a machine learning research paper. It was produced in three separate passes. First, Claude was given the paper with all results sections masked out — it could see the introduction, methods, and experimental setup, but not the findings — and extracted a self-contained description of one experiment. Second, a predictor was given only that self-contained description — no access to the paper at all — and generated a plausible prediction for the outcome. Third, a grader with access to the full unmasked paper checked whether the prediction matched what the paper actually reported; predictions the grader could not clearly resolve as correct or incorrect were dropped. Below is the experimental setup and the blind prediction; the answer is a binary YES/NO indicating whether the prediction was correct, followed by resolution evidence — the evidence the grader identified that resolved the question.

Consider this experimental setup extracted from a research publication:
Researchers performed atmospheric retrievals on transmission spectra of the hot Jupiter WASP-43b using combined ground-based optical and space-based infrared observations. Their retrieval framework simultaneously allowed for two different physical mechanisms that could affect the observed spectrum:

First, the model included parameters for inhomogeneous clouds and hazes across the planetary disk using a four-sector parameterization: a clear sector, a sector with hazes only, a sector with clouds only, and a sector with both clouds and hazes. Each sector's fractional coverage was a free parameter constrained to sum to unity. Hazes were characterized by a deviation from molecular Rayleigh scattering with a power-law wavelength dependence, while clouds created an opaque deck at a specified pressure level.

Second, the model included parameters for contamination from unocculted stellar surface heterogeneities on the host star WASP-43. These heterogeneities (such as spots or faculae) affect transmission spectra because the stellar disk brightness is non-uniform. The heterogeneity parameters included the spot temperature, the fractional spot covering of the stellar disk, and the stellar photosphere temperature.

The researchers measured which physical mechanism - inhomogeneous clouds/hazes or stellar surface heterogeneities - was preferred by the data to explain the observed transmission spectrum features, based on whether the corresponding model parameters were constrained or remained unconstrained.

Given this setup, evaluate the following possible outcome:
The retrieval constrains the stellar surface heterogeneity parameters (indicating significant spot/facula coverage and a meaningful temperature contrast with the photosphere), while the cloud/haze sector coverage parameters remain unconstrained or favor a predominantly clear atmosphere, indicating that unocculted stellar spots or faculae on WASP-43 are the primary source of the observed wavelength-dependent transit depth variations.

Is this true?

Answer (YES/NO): YES